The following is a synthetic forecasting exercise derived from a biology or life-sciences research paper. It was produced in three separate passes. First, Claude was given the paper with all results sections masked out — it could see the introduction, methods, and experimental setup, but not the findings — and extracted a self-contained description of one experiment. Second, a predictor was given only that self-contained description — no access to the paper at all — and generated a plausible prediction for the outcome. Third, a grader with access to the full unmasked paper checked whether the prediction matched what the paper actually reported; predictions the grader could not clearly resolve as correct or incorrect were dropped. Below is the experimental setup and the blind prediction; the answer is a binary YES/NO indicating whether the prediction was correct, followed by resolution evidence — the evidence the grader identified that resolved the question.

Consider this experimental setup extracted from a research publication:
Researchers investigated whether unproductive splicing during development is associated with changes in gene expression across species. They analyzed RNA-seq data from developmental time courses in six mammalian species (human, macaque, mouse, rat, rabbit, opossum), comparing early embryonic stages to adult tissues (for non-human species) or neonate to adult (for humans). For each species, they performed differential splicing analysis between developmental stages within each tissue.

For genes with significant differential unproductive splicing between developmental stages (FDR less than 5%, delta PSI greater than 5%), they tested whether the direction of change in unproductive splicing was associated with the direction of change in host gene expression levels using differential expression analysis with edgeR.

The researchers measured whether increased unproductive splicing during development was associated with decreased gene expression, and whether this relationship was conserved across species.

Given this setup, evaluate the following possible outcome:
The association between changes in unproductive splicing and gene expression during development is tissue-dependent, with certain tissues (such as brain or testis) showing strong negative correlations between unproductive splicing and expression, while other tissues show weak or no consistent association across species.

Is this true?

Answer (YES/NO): NO